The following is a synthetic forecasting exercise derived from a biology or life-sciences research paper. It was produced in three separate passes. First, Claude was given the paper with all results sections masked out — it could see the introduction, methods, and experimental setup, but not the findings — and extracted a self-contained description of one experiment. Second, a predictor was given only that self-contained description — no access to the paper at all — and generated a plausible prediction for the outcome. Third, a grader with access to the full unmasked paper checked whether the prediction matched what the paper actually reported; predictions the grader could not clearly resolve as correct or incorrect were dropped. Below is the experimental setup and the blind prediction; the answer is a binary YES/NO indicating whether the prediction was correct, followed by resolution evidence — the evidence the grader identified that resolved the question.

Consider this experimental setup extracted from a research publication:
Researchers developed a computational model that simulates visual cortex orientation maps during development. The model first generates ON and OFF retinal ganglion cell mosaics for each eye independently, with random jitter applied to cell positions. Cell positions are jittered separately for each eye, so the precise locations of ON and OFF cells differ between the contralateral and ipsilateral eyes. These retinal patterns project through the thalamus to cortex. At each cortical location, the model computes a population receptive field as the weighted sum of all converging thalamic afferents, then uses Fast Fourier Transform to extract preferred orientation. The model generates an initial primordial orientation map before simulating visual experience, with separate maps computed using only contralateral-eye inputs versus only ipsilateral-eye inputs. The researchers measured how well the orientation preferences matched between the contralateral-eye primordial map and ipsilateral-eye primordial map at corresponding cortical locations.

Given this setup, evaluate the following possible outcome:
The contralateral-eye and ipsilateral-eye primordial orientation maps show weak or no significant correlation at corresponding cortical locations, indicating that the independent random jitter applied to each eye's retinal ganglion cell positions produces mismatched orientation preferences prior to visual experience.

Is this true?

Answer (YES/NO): NO